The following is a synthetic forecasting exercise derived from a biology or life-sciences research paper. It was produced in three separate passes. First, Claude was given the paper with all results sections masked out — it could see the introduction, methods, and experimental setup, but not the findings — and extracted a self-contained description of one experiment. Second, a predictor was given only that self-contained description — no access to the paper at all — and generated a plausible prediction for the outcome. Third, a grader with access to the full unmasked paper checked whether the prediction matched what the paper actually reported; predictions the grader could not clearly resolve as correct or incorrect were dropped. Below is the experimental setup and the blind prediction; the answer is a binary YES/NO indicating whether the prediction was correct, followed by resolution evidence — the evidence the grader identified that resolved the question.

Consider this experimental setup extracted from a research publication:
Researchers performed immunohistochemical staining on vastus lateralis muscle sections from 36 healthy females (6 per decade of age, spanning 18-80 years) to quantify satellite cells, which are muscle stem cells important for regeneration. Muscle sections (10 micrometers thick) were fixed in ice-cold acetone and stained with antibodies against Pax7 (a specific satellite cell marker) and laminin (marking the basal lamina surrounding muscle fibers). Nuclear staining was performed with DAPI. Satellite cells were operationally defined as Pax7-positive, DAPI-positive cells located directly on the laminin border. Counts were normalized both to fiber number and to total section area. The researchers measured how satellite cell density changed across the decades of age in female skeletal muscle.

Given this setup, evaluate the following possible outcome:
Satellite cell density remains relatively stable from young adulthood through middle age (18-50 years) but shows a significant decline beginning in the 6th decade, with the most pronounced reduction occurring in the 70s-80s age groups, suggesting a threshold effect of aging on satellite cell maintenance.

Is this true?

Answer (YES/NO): NO